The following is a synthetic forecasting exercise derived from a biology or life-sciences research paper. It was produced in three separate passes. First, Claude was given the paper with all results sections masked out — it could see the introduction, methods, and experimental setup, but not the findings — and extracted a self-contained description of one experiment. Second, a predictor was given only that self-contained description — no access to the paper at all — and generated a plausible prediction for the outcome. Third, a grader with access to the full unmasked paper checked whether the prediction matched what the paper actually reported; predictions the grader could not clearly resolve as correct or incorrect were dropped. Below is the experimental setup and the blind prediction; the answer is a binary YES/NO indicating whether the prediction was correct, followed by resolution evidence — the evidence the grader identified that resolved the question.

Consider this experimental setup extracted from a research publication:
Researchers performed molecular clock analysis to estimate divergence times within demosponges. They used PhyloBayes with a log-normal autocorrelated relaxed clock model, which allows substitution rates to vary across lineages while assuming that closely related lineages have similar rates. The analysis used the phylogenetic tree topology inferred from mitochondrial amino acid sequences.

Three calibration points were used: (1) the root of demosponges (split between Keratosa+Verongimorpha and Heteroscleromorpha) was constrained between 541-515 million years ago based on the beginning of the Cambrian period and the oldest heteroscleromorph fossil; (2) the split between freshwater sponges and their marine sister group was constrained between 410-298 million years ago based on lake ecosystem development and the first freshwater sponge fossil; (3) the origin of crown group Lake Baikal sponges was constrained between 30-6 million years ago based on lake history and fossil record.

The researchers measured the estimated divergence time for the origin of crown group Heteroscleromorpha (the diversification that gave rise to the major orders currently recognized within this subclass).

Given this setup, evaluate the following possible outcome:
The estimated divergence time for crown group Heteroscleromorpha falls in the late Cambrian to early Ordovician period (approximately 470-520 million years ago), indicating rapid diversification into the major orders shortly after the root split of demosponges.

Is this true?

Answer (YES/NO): NO